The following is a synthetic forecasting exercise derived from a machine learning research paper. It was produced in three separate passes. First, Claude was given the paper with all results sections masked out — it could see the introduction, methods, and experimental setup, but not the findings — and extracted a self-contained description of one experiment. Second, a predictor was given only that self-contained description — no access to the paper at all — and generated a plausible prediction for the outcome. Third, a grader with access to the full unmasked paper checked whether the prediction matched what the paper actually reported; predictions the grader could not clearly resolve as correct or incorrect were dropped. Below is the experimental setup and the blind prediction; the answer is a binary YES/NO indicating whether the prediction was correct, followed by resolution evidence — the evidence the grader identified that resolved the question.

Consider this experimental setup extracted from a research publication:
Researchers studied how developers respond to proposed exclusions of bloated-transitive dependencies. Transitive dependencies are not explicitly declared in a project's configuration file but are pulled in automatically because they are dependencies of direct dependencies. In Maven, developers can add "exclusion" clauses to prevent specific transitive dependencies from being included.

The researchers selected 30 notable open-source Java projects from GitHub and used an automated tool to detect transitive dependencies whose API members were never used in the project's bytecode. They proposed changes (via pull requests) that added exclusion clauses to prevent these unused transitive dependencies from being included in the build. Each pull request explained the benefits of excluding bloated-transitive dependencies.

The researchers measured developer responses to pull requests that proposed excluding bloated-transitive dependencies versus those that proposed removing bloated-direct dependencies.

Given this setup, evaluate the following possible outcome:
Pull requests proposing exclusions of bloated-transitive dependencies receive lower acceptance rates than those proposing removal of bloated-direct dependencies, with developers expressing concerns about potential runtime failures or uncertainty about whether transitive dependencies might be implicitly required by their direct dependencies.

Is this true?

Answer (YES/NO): YES